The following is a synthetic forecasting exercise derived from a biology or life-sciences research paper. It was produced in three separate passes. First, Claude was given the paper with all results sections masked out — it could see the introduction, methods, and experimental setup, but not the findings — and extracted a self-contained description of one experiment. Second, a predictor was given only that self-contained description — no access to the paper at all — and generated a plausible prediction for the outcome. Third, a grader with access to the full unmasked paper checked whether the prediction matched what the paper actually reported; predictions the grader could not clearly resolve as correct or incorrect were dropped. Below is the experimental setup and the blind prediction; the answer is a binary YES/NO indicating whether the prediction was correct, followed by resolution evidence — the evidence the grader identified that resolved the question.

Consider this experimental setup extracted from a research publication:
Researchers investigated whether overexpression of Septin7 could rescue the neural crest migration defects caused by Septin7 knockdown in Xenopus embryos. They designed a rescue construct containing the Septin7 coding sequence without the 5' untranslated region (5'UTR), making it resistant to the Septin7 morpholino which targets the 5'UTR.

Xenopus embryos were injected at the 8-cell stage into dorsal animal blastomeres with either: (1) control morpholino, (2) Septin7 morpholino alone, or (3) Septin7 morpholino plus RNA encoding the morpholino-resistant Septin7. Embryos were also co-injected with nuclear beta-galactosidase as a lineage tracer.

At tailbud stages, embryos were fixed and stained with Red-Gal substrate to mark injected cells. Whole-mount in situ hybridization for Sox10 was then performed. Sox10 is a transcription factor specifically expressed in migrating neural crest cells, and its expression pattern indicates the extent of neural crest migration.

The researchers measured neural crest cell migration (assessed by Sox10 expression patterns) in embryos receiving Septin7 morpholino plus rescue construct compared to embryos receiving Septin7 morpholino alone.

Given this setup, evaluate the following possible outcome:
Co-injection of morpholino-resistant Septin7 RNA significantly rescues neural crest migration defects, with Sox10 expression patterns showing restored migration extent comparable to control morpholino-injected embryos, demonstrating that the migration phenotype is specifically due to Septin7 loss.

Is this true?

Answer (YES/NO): YES